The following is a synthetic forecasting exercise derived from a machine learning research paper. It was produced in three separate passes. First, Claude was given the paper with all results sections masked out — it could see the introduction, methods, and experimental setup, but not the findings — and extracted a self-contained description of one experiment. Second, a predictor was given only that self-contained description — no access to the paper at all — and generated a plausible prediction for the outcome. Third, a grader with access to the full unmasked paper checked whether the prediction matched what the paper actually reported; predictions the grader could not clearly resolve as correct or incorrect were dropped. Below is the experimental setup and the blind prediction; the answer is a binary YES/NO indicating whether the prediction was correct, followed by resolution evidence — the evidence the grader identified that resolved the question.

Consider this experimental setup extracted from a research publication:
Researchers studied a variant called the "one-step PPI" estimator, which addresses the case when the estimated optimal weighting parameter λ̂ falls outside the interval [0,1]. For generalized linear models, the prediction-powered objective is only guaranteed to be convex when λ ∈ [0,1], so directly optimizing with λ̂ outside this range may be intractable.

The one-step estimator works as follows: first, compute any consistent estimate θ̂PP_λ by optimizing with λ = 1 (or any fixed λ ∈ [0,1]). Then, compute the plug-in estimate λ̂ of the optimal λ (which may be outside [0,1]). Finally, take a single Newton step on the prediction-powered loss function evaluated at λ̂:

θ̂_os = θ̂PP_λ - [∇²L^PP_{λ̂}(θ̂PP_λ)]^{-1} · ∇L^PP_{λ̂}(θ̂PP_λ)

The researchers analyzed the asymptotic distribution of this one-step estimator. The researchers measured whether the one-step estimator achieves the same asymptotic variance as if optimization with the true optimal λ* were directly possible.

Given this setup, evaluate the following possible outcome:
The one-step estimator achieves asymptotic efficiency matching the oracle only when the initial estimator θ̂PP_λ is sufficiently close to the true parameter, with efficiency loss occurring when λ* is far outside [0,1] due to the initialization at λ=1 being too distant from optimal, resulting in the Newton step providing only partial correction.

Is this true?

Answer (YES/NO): NO